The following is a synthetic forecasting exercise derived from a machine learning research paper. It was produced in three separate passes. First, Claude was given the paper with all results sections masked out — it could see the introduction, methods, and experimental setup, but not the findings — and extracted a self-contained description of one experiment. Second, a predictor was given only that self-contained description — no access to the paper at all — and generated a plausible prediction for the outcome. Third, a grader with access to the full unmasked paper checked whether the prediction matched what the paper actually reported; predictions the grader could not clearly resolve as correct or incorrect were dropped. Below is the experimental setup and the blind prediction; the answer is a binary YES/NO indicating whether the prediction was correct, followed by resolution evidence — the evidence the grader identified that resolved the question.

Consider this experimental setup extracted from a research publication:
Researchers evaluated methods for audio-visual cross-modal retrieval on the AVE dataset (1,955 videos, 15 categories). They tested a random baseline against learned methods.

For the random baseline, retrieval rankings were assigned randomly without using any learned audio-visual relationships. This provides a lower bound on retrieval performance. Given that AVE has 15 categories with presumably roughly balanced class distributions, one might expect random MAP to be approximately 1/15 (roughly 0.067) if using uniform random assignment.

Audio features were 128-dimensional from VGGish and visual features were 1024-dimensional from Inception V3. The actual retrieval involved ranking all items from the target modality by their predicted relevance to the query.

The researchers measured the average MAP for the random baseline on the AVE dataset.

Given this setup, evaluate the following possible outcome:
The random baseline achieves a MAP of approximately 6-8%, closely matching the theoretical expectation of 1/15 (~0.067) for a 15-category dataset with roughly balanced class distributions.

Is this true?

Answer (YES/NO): NO